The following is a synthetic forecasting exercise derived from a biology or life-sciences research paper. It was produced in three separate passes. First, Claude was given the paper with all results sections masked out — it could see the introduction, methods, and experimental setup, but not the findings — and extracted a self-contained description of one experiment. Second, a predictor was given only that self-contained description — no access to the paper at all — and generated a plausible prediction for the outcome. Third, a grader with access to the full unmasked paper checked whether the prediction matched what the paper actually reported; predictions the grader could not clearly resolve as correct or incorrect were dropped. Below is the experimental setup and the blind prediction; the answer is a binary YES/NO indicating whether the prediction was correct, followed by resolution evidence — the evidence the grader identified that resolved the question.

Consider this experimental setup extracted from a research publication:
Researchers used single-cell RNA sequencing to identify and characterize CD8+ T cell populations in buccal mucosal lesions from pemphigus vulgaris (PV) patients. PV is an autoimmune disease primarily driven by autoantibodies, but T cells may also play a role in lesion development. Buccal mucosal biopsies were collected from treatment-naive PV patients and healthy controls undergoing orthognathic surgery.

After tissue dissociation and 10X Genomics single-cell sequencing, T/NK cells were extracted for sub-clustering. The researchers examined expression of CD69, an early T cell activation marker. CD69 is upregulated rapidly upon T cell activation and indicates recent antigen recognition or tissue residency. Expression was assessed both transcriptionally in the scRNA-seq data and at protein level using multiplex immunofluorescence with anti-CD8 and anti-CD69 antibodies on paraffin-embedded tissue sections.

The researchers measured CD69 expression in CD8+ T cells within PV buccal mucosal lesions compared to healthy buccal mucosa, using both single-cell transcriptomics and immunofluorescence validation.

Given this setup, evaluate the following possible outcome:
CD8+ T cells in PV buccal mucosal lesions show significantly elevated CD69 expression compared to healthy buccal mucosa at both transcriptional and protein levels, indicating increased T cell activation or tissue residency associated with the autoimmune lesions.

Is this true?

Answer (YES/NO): YES